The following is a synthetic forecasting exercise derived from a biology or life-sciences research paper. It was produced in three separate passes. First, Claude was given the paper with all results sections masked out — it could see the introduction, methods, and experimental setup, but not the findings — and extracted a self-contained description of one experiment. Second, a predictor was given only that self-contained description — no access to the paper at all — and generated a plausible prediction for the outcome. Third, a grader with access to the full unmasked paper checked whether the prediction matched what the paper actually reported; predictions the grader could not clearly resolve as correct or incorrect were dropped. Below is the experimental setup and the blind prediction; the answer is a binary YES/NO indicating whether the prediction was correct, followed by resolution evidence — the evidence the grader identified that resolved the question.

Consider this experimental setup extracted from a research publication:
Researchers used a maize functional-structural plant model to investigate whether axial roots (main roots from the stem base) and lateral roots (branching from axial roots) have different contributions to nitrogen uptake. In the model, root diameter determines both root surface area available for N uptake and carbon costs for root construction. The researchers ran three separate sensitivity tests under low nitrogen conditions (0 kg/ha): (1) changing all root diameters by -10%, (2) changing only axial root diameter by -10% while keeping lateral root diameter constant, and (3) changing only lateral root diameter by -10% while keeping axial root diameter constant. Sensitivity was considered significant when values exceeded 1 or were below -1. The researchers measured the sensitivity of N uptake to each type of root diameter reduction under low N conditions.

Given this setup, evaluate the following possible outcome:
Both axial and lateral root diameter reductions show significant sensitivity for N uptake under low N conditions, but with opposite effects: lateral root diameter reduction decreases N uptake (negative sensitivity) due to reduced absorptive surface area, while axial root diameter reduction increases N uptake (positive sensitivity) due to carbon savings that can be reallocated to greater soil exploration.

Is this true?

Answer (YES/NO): NO